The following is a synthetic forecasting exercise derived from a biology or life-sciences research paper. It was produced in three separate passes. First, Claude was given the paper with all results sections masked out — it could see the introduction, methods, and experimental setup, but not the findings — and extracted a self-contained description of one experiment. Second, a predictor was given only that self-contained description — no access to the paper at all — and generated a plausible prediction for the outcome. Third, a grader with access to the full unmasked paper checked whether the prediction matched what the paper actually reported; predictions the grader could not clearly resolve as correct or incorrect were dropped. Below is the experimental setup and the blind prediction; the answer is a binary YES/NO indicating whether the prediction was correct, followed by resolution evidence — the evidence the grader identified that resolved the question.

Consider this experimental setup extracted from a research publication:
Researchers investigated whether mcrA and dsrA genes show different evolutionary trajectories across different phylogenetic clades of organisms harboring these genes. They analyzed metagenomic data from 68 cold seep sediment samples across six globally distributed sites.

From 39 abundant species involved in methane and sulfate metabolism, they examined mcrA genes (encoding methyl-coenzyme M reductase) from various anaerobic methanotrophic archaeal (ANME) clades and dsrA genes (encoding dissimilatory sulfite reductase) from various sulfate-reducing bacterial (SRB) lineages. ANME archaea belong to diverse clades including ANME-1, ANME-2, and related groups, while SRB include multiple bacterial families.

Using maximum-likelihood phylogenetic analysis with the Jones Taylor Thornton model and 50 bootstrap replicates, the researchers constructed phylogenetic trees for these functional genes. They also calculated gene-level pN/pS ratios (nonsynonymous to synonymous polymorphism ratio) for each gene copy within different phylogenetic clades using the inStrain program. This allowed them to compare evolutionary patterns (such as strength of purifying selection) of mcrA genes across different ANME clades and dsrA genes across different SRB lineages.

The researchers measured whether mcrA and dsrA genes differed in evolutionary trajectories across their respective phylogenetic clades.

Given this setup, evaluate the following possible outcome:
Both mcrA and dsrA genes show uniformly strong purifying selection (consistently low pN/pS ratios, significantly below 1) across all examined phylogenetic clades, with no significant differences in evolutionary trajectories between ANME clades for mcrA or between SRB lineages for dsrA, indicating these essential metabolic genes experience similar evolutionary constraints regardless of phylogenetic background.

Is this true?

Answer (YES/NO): NO